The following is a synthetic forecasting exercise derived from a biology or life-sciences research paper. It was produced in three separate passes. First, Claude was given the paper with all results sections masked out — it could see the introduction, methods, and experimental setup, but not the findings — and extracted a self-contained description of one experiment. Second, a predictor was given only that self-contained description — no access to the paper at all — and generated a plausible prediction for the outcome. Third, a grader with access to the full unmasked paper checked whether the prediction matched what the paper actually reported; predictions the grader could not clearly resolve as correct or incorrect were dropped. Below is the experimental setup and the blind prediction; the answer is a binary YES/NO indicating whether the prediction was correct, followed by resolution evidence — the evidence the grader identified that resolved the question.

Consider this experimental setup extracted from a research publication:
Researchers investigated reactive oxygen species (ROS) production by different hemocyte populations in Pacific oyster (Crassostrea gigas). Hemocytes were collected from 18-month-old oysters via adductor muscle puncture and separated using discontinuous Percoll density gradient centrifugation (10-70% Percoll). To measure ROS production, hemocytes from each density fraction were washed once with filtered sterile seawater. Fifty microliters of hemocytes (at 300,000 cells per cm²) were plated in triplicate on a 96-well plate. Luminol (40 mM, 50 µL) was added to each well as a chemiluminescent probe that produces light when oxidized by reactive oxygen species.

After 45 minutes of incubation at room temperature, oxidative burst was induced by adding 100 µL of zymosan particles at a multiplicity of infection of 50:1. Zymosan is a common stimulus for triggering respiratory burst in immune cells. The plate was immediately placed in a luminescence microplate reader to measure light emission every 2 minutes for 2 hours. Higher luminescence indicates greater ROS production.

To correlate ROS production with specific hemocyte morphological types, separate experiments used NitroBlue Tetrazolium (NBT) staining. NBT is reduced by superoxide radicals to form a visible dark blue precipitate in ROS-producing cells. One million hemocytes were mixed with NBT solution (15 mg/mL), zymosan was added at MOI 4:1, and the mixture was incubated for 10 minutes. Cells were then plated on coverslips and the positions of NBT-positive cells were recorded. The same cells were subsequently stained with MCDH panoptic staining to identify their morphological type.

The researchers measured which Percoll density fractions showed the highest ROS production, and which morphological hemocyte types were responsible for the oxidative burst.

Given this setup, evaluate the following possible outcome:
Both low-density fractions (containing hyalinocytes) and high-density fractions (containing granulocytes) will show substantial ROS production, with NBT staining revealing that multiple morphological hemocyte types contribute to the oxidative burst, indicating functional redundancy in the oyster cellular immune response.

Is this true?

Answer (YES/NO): NO